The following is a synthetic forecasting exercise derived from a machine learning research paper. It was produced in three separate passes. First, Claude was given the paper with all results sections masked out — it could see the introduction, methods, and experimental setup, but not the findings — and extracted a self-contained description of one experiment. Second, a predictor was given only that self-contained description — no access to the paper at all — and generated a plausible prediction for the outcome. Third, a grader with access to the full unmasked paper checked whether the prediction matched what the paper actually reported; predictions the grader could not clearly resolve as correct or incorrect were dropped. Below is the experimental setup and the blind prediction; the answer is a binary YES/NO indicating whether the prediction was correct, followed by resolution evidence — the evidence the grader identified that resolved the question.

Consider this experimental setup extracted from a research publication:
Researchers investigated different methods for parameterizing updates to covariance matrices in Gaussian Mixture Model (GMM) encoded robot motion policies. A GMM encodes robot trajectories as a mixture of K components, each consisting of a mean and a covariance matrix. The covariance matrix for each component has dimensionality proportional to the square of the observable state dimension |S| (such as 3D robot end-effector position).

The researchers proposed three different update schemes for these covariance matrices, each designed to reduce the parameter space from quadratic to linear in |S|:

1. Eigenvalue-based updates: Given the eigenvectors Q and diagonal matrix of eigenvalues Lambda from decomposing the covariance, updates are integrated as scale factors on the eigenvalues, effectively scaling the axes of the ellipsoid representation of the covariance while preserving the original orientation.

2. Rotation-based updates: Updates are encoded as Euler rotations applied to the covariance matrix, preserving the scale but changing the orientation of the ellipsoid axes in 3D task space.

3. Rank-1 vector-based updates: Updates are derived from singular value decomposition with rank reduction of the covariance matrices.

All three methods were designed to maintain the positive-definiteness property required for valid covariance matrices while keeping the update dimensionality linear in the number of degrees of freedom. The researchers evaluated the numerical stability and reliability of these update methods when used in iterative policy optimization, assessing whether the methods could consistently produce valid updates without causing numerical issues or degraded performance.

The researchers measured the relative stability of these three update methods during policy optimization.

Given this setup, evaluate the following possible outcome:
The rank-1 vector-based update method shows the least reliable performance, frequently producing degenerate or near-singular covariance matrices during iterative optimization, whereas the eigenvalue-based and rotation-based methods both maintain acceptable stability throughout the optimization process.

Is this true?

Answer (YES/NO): YES